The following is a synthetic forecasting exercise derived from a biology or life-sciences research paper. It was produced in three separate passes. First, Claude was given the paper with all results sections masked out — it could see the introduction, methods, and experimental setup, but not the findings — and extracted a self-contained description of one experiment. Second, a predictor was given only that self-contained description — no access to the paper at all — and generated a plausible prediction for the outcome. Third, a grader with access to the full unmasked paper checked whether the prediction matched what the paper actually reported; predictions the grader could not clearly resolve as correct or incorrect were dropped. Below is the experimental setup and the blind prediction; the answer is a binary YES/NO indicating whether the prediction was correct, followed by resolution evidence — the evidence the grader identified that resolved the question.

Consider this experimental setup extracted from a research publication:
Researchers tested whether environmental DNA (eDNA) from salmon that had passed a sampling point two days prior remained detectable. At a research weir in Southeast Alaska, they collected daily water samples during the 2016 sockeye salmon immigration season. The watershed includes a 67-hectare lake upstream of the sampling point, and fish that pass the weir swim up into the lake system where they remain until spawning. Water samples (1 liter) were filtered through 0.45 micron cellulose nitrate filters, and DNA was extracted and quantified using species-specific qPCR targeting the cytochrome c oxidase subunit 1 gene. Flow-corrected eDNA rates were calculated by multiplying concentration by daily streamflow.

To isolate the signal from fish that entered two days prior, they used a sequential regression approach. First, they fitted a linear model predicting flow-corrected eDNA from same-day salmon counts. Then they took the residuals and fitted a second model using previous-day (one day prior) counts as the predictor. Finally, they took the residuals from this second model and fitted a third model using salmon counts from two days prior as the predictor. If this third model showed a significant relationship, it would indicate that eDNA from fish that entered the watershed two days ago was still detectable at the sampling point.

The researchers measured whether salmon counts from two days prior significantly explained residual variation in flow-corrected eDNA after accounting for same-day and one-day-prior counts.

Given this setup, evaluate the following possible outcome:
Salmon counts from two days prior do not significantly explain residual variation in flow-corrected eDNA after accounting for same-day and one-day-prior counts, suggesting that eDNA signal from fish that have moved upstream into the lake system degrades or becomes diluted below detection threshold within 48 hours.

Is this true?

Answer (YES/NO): YES